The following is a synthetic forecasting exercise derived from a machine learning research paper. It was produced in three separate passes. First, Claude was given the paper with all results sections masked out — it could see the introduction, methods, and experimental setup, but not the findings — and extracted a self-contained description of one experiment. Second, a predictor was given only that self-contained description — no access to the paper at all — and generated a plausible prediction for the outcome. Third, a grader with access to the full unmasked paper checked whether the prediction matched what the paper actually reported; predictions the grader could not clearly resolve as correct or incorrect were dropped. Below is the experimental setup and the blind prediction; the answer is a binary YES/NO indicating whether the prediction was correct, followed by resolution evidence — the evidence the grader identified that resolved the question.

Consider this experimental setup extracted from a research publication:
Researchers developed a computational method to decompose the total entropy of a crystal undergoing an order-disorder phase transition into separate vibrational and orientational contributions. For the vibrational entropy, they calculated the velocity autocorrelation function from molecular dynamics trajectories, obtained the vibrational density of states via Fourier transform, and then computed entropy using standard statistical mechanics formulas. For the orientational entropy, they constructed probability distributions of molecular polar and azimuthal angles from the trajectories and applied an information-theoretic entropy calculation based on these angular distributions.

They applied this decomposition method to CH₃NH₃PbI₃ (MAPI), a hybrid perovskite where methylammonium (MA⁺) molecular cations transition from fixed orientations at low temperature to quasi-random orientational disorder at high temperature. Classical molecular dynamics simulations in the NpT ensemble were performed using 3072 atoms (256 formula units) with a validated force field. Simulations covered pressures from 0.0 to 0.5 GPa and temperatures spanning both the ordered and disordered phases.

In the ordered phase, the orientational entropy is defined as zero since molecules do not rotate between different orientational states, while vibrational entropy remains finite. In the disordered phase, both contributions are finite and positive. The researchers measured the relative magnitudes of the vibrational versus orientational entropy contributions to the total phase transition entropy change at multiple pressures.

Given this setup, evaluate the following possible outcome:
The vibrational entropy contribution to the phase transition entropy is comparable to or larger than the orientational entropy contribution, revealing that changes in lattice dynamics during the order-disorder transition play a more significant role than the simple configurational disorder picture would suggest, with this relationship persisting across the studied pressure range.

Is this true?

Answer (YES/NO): YES